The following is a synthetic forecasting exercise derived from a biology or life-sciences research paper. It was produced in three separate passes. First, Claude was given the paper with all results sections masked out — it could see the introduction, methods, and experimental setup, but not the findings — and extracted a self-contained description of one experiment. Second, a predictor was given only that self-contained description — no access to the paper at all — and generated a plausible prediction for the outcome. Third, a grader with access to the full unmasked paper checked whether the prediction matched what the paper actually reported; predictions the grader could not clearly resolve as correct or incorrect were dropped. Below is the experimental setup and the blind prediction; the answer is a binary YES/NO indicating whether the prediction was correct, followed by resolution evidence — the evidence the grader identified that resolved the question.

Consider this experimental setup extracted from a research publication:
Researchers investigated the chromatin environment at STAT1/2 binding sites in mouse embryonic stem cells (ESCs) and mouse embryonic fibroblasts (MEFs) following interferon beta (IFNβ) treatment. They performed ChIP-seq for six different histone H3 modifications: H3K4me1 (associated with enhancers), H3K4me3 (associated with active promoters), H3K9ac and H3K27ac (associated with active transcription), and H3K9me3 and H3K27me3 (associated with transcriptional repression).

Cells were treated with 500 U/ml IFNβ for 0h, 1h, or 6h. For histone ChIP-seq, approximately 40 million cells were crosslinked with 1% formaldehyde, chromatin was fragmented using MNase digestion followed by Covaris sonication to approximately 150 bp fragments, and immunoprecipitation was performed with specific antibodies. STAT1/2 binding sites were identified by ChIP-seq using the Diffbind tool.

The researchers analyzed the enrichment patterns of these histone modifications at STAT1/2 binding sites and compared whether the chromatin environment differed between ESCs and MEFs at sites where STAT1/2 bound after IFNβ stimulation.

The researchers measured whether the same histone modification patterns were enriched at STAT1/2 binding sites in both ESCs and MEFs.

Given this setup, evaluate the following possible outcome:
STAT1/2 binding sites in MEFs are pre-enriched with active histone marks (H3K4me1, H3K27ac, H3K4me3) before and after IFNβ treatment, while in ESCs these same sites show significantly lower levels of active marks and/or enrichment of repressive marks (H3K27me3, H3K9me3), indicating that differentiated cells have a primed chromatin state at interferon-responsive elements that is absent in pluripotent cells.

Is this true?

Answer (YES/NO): NO